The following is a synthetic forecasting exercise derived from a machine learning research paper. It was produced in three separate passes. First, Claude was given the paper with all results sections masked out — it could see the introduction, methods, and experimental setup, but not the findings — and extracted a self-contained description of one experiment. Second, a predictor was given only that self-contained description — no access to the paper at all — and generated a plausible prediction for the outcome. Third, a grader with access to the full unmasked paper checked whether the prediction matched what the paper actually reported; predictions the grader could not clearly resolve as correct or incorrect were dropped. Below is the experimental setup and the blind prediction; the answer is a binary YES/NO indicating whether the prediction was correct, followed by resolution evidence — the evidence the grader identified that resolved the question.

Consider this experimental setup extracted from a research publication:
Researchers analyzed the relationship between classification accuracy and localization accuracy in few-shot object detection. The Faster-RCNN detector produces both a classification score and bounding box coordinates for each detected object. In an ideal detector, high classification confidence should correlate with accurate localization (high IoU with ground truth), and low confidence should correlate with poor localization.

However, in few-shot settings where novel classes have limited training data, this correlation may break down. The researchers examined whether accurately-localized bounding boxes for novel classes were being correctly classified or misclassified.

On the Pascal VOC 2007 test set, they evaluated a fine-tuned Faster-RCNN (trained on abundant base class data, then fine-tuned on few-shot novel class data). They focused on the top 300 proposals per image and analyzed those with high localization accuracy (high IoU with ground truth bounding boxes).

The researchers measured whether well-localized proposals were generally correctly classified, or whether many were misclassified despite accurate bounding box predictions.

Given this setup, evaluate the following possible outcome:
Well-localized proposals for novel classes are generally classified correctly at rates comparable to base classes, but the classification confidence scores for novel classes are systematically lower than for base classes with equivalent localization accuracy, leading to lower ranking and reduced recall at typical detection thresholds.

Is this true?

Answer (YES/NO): NO